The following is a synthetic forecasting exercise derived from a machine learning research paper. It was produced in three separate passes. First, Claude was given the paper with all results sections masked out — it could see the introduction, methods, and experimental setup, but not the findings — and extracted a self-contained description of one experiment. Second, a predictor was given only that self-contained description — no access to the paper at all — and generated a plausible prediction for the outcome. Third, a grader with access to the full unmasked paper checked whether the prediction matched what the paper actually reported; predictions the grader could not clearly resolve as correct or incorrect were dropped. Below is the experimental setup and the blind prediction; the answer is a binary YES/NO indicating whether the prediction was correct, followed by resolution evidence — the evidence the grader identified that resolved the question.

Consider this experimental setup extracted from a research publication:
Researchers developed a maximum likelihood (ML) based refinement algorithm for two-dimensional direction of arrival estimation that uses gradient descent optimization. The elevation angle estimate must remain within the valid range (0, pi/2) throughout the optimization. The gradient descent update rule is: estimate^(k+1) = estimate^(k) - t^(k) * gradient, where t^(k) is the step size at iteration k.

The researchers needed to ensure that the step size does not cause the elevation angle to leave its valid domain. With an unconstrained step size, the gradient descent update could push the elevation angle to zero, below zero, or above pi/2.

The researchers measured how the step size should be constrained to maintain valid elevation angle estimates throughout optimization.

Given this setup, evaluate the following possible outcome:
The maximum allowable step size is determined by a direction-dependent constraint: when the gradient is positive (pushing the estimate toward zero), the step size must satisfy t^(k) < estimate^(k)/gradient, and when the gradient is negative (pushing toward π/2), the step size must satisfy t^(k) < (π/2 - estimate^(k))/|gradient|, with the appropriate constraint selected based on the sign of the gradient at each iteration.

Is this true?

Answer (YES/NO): YES